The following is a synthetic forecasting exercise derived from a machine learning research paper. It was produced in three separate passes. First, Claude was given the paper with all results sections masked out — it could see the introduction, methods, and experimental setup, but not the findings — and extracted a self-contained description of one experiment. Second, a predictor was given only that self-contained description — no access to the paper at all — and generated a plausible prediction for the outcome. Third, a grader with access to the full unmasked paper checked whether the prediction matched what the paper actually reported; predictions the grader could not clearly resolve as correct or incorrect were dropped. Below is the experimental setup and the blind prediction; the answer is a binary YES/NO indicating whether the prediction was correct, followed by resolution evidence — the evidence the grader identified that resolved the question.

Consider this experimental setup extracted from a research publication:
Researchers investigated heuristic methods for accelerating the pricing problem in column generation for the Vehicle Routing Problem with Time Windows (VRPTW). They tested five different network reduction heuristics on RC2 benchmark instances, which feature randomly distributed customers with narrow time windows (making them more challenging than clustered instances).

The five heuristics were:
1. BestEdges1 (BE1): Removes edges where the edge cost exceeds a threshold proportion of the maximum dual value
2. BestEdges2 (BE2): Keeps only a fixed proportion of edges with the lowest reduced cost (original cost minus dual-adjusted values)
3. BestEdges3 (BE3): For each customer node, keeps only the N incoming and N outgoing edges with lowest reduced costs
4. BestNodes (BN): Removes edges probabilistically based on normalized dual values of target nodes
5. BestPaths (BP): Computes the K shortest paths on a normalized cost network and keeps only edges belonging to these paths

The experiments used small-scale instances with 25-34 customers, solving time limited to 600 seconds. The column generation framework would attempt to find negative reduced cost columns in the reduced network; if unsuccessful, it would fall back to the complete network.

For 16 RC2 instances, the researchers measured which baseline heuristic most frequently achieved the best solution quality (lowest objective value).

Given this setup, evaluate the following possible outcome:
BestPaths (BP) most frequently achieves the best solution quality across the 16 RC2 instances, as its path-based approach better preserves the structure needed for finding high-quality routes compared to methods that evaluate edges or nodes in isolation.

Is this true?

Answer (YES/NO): NO